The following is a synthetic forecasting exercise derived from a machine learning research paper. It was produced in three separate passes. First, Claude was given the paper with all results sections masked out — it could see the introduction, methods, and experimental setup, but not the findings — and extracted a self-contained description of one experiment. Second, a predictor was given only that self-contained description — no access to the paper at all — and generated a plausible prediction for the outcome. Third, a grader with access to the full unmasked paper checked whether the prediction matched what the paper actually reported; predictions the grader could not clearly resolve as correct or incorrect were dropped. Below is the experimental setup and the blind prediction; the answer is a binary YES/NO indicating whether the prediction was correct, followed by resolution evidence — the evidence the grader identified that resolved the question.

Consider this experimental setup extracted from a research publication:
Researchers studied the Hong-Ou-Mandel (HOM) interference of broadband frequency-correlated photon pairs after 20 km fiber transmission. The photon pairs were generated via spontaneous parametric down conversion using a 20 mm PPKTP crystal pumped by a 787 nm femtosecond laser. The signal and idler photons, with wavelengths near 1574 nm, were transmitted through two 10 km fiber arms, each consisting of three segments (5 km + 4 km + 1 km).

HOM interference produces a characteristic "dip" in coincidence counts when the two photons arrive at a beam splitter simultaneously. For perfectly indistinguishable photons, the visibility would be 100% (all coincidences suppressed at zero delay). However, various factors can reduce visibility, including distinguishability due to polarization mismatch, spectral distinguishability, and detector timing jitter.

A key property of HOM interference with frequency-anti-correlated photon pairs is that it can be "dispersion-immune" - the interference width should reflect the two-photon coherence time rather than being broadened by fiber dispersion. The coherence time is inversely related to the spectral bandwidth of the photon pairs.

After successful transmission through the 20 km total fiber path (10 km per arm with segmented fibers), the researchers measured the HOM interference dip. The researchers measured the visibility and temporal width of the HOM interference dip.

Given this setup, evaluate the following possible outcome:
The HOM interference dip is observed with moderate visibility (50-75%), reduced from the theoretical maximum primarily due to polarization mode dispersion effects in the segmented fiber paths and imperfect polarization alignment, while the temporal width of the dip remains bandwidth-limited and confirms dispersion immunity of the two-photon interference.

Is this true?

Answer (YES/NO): YES